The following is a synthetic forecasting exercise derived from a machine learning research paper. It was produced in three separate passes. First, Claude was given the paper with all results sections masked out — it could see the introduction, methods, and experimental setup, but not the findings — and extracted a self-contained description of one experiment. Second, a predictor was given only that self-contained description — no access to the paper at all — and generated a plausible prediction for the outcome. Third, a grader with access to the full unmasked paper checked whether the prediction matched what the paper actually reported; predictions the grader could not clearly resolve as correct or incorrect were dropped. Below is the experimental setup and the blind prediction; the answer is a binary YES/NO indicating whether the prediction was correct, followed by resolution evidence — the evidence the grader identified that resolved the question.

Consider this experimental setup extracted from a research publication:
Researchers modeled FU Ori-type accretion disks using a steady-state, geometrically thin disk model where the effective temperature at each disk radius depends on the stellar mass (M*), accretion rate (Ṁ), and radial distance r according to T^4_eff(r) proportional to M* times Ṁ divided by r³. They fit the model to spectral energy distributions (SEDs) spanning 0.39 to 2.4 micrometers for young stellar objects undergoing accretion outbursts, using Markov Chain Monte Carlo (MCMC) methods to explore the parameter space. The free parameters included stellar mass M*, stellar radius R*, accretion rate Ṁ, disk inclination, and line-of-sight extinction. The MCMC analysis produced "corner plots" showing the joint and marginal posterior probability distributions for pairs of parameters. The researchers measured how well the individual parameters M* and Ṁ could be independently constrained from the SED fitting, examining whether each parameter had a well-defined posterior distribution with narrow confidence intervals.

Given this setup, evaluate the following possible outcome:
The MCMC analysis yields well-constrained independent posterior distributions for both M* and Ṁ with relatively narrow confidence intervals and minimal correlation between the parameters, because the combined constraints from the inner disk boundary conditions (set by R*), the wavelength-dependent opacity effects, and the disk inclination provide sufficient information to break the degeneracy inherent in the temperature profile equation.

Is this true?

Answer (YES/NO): NO